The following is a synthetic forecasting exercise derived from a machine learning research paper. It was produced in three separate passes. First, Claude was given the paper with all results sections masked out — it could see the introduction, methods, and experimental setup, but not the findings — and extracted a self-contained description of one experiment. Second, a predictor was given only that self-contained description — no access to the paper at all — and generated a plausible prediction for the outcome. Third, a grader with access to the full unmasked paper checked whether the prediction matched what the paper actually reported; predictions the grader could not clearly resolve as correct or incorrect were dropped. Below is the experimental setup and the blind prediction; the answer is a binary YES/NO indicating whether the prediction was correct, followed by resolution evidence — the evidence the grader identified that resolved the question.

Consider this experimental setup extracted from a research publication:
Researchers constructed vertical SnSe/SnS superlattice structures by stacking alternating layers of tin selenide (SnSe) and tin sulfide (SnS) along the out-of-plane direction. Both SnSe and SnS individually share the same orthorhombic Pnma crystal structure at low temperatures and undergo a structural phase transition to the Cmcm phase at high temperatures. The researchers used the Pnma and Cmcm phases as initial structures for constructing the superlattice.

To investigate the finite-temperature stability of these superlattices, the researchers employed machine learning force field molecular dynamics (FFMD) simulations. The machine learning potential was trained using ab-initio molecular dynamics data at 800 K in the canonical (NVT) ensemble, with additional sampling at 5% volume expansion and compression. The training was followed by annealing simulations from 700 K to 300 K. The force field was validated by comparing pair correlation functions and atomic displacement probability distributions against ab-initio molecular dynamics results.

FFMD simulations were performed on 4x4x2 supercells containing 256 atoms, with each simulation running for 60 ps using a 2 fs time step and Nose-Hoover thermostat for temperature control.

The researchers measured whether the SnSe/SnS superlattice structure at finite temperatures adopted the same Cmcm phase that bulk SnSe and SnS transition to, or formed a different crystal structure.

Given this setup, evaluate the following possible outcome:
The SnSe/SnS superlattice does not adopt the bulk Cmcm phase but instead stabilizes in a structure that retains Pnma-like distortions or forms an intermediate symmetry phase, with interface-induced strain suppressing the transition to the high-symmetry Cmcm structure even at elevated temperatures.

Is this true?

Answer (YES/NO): NO